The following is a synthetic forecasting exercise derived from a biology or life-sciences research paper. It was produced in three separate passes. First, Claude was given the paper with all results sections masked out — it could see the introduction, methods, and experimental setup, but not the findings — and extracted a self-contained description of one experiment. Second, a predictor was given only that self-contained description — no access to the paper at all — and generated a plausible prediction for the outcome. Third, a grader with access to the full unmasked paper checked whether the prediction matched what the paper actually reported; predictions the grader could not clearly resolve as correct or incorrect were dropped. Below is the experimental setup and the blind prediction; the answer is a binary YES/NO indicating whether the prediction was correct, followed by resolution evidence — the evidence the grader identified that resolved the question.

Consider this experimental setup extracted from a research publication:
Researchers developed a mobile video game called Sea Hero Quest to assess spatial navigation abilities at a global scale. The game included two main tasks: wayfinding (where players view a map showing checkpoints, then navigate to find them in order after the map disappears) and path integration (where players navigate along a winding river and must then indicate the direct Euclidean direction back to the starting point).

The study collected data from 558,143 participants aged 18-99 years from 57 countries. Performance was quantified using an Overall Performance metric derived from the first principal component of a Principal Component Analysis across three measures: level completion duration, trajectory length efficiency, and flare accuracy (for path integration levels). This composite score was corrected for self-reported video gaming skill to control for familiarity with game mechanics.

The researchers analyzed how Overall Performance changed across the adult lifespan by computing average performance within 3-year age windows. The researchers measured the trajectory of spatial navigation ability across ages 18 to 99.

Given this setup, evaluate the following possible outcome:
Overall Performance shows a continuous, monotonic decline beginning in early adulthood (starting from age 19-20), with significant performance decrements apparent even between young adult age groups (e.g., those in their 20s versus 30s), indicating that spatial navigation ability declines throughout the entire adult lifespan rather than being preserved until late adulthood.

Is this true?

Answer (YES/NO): NO